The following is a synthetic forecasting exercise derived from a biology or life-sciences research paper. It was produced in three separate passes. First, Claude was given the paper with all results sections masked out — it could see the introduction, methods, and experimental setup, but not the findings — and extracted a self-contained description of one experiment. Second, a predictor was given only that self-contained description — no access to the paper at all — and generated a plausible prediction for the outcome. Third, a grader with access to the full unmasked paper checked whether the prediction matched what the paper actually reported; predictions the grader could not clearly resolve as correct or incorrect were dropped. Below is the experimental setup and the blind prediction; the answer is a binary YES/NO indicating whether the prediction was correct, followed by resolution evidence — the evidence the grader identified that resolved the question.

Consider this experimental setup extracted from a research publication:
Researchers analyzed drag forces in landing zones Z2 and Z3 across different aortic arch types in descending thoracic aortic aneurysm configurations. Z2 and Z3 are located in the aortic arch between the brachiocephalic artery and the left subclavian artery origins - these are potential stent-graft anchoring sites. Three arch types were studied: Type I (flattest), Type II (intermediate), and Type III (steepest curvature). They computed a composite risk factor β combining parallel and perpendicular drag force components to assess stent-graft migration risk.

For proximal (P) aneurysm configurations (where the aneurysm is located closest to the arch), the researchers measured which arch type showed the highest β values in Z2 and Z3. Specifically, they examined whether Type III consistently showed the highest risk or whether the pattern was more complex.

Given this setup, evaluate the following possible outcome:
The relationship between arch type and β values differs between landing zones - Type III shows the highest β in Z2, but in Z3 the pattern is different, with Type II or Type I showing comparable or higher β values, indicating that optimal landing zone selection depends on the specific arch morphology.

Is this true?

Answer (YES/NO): NO